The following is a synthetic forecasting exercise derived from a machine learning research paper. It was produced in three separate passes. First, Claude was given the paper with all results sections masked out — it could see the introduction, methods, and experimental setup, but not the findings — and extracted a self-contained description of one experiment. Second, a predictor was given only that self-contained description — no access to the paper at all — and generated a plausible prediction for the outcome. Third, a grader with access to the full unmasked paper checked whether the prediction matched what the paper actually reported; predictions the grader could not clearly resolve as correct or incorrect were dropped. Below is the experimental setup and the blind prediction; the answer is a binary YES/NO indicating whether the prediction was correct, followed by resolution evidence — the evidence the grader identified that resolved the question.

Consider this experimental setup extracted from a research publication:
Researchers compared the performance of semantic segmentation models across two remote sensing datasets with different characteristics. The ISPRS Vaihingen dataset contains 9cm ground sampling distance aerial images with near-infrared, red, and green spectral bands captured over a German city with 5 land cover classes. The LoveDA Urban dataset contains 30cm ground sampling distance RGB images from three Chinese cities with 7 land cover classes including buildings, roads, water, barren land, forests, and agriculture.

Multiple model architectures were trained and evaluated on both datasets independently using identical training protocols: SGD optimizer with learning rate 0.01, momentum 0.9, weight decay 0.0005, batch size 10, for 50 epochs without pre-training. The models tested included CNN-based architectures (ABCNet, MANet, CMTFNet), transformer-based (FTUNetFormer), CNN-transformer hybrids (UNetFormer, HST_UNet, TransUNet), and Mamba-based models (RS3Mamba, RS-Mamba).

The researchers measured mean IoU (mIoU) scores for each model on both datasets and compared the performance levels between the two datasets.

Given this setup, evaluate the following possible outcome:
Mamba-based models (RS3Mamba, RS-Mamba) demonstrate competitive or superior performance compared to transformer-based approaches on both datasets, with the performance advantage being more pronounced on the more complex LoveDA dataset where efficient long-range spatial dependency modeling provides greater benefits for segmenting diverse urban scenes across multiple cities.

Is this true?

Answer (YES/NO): NO